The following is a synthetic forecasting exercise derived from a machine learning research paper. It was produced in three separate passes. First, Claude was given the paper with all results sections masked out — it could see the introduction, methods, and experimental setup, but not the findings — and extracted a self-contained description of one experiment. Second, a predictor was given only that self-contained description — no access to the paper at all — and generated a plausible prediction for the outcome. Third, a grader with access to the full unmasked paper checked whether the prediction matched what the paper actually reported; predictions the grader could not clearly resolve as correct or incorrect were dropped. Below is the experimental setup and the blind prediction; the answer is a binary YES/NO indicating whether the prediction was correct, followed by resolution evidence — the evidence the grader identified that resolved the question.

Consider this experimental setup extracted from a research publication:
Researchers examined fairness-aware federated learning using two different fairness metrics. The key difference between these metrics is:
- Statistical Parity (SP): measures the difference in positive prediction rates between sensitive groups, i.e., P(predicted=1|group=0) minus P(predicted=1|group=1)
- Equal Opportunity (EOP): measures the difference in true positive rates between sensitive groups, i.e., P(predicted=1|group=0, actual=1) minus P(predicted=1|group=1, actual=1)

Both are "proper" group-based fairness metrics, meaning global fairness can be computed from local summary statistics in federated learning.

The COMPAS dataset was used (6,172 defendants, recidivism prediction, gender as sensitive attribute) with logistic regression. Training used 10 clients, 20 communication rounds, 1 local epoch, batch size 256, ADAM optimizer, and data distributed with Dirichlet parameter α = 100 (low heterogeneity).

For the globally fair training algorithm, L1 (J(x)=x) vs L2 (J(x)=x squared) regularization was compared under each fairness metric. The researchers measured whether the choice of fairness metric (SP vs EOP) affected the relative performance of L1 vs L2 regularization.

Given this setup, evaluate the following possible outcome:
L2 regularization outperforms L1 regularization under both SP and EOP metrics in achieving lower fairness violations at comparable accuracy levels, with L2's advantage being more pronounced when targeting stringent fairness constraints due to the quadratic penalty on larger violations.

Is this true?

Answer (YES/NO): NO